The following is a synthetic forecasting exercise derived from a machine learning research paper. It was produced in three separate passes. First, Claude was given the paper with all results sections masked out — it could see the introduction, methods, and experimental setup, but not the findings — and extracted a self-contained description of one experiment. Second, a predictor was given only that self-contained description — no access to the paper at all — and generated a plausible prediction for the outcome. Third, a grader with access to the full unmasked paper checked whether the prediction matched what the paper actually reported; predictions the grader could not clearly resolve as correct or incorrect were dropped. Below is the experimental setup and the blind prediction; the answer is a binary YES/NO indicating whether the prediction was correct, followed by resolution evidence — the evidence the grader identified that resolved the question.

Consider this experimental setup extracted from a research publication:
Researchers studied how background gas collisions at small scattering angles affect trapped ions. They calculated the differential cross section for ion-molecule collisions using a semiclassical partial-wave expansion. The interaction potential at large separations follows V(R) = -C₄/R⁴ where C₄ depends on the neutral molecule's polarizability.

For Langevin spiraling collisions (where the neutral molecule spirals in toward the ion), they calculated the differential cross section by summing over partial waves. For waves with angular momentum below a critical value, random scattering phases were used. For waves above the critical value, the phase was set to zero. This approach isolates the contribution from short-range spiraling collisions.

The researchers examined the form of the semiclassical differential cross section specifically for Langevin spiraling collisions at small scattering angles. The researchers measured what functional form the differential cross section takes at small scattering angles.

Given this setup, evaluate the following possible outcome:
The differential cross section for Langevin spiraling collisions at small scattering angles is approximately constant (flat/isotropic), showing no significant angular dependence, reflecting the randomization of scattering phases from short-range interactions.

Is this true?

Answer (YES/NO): NO